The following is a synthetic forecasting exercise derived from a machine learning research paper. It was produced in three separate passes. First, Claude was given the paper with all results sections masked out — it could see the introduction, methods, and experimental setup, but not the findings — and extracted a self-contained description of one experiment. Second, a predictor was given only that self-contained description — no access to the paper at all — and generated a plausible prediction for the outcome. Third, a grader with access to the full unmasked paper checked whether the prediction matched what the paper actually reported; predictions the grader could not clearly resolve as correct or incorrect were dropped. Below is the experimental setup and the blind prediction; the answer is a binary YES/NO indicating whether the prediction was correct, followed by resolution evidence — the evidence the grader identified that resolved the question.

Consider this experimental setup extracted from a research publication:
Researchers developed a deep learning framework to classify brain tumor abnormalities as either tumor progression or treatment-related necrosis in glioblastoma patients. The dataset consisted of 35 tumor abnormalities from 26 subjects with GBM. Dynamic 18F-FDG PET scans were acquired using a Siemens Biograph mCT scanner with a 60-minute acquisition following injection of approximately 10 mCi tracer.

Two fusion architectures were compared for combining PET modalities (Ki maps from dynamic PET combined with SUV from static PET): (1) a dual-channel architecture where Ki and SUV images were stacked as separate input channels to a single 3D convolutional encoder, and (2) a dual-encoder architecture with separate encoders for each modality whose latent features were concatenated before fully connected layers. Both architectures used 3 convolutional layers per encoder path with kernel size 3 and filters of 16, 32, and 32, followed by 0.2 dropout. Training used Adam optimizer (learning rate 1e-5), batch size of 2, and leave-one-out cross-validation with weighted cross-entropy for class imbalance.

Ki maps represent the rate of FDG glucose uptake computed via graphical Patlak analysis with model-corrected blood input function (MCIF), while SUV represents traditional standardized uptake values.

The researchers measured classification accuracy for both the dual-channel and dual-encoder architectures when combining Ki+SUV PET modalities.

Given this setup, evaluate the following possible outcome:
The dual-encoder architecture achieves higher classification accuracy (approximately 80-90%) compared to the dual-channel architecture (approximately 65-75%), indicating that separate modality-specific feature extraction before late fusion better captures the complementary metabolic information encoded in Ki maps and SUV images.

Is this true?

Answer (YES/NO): NO